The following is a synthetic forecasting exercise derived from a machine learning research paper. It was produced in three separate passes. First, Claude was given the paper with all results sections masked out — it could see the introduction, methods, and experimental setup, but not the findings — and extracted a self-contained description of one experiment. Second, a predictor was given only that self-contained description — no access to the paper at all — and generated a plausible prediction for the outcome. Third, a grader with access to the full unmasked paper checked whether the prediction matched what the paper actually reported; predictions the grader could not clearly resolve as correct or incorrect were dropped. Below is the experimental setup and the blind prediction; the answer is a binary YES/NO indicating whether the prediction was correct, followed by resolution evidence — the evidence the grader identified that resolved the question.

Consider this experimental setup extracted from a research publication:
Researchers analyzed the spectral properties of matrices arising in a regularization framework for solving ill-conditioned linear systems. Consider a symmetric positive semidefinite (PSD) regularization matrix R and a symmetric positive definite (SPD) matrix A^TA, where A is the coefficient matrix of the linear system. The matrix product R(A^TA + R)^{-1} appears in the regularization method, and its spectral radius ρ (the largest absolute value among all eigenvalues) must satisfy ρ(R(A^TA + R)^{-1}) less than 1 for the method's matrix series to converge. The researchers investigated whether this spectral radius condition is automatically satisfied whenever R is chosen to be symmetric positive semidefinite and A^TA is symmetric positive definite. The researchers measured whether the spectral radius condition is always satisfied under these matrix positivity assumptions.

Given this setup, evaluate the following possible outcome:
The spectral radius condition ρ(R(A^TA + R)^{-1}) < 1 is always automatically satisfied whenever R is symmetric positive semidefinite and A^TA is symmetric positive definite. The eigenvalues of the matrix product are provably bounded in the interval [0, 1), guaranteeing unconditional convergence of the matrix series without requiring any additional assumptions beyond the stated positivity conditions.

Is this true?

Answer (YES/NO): NO